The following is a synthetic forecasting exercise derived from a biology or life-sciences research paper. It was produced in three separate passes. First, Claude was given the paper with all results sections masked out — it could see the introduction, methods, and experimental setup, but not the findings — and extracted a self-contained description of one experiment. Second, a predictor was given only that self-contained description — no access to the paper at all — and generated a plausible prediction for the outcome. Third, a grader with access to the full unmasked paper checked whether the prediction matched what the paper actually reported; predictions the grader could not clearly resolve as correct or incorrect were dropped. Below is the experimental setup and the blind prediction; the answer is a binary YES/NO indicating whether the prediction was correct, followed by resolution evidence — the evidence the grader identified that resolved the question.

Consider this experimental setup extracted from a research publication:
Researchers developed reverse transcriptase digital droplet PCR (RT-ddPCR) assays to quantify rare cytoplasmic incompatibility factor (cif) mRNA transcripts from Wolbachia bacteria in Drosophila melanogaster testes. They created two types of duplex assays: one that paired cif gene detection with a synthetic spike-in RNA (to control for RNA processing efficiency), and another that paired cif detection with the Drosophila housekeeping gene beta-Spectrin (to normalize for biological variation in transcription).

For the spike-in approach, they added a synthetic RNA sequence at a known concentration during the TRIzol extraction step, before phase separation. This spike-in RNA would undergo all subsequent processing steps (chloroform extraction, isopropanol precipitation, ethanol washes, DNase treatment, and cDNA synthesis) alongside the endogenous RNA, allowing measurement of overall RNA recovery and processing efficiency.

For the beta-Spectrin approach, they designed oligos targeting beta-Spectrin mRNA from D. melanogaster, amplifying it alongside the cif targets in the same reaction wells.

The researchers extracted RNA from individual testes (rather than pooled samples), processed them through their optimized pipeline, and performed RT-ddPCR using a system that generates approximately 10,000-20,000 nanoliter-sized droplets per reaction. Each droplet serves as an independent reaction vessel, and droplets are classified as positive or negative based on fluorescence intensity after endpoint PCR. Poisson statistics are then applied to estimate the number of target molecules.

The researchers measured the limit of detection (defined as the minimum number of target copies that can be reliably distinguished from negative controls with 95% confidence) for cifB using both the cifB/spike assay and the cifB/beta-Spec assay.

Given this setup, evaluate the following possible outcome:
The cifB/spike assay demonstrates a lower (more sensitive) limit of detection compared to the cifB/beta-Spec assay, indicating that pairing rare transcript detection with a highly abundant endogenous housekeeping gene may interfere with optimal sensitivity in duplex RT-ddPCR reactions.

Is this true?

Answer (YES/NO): NO